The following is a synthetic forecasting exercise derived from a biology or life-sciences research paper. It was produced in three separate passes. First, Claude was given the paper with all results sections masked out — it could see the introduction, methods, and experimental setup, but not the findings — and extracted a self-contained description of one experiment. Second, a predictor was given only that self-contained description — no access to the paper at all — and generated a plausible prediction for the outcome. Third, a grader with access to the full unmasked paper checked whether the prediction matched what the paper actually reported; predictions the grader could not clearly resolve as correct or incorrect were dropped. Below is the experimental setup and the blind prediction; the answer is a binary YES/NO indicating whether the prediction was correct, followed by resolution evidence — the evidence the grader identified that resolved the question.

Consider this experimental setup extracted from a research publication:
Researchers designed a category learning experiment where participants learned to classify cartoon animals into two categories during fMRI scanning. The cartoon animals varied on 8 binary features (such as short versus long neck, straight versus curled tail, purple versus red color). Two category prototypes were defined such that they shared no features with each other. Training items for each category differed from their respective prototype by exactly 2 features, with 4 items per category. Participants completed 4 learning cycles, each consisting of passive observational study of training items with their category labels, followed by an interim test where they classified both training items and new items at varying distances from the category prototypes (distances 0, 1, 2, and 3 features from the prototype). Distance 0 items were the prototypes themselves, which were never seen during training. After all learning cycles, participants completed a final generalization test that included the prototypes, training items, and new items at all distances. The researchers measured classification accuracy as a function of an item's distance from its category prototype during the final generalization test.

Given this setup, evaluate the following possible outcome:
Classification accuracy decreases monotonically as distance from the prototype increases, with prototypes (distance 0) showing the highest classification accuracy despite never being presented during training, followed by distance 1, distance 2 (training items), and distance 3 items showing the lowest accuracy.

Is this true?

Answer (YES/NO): YES